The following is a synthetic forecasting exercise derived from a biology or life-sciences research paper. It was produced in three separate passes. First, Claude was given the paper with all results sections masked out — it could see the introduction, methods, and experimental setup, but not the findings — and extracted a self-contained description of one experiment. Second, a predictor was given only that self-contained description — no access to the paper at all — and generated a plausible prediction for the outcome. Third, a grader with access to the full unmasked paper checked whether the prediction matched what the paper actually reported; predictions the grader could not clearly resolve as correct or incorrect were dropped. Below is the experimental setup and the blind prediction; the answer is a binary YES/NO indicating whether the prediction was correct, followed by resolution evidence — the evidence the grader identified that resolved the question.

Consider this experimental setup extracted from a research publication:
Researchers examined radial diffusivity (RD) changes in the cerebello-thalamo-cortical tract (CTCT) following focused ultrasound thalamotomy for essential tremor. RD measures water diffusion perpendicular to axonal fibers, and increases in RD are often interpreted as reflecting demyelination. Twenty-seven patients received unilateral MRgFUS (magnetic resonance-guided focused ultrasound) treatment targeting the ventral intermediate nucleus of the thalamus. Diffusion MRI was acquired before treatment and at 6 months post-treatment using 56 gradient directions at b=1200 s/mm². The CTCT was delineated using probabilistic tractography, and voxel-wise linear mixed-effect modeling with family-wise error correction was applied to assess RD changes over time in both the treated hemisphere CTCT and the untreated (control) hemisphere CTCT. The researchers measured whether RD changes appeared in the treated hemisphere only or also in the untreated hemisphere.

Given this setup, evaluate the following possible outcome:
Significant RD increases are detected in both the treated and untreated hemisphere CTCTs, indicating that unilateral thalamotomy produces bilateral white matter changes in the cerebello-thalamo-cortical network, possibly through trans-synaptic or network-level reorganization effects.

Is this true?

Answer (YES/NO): NO